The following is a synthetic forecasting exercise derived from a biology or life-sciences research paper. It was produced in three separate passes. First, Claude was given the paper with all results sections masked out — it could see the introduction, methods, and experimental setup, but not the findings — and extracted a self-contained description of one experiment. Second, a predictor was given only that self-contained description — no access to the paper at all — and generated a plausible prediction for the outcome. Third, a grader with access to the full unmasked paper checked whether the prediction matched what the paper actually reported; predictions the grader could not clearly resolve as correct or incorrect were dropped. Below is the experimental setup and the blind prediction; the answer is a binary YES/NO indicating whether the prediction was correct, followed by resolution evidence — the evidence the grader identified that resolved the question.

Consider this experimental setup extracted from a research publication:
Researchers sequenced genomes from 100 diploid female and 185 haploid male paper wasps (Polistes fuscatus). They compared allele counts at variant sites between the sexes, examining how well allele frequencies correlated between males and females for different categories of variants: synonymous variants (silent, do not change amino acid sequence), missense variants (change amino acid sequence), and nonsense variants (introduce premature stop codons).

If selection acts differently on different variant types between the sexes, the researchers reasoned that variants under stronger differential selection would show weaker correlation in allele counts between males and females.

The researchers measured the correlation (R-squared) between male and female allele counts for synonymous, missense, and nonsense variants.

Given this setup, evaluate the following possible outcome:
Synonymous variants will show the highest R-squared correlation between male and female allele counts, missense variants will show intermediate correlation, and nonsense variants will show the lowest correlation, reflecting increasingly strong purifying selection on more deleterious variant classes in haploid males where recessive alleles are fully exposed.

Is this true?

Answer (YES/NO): YES